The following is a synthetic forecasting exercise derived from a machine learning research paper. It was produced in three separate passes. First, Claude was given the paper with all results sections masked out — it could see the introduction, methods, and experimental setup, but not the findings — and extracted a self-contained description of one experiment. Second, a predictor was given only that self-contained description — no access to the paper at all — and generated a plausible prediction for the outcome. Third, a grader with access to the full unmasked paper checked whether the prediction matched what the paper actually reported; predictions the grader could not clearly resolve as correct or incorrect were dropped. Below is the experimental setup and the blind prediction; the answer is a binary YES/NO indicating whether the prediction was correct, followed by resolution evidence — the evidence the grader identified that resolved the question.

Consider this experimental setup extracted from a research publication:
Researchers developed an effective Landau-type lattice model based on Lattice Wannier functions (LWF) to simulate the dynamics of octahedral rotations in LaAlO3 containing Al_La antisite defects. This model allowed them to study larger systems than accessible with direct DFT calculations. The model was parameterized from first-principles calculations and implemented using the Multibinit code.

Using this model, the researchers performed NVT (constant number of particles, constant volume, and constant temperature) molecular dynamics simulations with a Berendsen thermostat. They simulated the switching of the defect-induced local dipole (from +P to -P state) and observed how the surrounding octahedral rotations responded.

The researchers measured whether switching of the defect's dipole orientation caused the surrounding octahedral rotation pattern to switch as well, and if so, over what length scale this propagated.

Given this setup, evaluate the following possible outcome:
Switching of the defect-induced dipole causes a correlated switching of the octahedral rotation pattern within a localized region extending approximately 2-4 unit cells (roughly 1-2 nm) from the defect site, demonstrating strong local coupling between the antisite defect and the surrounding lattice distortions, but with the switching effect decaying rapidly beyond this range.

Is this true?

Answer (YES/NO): NO